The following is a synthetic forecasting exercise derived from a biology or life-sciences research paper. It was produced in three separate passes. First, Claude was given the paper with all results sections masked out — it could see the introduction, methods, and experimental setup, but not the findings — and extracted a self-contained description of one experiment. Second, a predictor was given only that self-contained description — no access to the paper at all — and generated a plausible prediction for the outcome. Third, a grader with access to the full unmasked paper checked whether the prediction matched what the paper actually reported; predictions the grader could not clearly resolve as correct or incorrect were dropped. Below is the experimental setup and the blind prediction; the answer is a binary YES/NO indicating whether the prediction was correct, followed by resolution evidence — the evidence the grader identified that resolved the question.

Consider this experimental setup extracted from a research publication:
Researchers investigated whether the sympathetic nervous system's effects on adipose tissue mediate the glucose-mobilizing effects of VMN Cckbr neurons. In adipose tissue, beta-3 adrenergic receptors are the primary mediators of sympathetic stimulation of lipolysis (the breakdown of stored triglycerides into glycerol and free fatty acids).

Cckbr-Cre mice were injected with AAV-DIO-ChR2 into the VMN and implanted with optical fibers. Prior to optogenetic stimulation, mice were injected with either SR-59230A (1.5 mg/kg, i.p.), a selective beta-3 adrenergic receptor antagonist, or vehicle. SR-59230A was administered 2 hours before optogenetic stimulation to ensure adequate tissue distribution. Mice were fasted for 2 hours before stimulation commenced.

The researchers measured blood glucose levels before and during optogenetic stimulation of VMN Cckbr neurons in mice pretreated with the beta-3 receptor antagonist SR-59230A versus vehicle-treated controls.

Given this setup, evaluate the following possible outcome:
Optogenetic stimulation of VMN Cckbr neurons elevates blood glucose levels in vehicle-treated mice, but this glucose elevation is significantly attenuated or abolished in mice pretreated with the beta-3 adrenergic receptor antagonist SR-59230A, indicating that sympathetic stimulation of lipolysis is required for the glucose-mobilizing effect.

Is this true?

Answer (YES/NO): NO